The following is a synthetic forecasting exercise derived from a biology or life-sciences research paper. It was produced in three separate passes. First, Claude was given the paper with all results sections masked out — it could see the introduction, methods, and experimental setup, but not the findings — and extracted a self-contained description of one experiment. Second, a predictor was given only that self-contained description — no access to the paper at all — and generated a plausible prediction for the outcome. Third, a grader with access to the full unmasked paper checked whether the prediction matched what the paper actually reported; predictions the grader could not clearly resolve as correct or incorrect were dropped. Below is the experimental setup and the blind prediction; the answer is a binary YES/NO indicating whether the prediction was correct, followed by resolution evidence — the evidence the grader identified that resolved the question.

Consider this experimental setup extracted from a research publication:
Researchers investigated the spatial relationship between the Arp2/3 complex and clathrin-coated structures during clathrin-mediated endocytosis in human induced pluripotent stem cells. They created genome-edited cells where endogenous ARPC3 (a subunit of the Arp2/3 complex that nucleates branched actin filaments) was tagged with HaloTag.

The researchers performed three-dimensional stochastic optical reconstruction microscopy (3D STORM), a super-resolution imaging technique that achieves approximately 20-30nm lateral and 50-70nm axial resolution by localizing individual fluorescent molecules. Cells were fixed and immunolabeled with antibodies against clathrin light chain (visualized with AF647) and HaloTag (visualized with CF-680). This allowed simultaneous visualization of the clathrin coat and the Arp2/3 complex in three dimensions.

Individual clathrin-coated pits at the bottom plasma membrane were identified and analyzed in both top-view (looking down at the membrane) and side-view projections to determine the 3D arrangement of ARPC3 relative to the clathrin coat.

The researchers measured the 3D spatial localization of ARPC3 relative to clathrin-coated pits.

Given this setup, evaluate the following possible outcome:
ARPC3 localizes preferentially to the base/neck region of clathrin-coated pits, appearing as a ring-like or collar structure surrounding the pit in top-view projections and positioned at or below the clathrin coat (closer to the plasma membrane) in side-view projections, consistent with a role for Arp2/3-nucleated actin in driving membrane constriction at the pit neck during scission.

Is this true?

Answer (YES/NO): NO